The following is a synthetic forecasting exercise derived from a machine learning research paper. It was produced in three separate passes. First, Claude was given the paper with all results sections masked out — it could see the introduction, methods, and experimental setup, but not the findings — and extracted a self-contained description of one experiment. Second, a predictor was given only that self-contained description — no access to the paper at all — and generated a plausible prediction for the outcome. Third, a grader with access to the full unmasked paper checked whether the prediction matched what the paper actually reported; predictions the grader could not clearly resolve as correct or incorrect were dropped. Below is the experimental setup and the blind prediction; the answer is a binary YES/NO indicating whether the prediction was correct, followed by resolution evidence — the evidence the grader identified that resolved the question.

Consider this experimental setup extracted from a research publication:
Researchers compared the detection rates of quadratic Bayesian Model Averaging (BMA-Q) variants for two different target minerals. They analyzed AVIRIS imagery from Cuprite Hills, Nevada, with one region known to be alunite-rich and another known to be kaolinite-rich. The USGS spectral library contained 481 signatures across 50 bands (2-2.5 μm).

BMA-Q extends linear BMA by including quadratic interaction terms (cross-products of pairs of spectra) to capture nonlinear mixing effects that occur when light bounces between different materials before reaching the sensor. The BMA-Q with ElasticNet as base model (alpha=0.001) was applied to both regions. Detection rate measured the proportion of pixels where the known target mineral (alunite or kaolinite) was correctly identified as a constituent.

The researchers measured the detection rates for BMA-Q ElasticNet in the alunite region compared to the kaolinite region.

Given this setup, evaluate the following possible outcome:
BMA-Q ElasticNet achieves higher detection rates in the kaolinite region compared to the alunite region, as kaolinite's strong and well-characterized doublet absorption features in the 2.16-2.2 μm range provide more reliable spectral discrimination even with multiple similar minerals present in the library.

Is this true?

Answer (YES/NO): NO